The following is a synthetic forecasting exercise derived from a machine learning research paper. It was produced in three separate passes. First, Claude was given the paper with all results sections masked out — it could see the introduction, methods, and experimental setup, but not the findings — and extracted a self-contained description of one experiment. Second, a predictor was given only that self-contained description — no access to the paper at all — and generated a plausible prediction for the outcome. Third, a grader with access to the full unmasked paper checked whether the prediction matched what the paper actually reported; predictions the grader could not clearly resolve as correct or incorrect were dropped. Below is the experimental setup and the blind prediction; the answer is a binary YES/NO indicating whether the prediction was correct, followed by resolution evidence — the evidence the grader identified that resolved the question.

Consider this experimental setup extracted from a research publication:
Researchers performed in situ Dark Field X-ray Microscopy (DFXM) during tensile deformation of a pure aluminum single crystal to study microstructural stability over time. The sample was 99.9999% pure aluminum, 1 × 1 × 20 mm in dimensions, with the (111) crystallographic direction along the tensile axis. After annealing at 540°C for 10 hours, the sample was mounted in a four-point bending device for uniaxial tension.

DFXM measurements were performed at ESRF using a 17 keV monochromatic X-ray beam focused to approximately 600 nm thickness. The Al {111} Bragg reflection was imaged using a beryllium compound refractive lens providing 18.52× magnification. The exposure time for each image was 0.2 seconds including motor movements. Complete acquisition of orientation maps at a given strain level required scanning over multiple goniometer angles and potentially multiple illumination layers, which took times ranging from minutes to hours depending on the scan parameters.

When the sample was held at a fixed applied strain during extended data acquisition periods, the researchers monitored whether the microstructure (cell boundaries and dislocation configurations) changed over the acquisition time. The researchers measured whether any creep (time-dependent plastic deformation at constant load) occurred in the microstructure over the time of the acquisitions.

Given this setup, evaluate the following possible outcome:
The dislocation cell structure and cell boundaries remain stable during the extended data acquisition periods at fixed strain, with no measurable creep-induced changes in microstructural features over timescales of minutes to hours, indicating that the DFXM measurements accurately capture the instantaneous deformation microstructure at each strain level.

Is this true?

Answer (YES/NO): YES